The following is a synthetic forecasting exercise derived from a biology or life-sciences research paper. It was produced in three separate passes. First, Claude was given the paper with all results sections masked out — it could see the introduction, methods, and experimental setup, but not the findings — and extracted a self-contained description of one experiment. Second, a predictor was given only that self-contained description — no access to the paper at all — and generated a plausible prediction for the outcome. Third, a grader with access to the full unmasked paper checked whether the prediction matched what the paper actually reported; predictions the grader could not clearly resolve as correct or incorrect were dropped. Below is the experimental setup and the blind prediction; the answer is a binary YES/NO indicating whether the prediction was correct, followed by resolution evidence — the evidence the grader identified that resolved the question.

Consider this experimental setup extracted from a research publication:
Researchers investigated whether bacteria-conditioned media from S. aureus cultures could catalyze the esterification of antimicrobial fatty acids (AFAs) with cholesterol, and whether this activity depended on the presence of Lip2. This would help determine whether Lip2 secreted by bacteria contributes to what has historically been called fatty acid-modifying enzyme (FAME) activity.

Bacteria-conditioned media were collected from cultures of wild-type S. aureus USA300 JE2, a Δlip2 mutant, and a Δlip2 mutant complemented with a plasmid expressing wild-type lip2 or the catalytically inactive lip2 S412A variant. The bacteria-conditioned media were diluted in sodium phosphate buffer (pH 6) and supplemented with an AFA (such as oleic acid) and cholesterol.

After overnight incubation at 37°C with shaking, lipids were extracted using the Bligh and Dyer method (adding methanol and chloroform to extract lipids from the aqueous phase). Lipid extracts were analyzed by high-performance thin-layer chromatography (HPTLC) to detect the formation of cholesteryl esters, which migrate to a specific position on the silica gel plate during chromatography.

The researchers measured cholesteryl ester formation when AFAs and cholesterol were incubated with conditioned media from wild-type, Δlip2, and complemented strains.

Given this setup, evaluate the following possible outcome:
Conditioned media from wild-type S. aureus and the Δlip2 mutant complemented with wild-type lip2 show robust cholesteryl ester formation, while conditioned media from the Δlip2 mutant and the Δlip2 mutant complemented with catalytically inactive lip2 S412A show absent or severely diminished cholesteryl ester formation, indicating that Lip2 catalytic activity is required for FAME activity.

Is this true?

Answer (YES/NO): YES